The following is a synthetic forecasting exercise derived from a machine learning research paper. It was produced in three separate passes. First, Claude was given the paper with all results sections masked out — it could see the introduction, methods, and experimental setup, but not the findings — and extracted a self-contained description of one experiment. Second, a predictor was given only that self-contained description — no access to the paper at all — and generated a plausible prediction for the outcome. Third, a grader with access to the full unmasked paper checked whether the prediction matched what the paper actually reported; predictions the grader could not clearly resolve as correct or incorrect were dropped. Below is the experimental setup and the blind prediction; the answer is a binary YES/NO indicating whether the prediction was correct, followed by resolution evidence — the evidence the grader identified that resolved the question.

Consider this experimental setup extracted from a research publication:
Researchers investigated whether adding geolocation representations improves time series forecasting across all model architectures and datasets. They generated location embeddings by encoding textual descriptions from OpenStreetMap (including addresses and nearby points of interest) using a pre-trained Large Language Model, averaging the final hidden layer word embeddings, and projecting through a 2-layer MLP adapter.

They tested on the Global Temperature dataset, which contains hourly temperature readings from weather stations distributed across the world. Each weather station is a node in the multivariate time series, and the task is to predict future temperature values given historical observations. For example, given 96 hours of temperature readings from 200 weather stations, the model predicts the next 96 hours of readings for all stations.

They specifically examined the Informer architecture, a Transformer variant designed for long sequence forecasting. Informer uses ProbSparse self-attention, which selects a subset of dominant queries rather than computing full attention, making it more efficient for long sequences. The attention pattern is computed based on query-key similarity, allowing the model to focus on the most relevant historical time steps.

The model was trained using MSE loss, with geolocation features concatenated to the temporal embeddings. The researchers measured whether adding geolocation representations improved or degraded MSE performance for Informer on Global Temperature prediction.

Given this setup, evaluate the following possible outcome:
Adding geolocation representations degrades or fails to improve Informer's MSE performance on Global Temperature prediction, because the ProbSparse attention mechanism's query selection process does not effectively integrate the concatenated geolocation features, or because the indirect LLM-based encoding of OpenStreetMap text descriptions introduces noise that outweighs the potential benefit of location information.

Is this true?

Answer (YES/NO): YES